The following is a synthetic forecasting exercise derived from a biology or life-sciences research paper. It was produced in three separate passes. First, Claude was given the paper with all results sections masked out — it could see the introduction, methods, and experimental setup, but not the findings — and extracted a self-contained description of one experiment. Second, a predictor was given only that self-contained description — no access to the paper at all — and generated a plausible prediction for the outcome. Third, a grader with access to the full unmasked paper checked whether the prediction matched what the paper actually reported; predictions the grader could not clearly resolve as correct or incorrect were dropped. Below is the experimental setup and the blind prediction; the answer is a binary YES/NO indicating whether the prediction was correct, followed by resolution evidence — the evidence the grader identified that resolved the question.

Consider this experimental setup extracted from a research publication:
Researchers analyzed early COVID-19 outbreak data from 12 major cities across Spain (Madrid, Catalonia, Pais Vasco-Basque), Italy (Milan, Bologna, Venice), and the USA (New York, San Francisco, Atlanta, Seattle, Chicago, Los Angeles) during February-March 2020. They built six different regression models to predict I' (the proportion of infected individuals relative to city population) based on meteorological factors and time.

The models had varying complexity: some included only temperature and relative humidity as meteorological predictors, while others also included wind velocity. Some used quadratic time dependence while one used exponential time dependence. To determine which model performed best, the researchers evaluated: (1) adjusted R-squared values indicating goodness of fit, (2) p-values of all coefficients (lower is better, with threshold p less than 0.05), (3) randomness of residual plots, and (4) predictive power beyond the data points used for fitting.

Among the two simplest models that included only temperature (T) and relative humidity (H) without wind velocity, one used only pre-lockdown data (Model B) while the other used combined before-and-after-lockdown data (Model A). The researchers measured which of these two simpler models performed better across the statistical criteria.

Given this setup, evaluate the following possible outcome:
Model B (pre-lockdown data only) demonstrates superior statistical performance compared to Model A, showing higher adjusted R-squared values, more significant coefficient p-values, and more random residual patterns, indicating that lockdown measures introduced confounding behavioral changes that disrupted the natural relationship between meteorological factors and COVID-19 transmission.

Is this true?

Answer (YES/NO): YES